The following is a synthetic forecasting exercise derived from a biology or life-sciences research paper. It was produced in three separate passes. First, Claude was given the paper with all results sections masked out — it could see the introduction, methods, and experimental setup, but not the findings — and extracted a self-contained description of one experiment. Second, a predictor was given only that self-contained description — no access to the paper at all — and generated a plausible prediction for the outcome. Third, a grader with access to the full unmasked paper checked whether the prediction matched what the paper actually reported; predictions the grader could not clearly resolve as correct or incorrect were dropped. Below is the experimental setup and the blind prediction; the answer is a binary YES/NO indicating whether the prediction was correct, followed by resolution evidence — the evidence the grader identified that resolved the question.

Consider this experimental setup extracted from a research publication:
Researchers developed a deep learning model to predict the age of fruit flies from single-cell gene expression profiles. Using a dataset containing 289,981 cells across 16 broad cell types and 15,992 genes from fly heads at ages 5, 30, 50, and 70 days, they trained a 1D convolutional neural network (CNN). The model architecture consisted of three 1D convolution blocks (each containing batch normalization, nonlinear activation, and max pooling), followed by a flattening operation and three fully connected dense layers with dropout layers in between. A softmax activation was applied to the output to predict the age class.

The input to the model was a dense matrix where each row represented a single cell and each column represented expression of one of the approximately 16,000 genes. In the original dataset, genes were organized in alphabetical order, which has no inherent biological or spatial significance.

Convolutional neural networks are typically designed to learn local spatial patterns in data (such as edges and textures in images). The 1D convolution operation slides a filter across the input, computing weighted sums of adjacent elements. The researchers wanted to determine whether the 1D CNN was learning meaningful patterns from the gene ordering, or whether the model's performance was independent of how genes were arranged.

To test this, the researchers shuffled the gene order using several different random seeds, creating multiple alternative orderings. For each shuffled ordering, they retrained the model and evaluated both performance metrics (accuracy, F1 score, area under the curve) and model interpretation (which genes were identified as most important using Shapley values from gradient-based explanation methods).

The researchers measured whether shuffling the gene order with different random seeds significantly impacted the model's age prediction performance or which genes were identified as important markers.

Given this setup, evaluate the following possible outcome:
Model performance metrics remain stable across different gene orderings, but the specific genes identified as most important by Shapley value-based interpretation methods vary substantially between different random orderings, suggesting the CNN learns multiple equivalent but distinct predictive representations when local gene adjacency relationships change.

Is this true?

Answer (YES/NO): NO